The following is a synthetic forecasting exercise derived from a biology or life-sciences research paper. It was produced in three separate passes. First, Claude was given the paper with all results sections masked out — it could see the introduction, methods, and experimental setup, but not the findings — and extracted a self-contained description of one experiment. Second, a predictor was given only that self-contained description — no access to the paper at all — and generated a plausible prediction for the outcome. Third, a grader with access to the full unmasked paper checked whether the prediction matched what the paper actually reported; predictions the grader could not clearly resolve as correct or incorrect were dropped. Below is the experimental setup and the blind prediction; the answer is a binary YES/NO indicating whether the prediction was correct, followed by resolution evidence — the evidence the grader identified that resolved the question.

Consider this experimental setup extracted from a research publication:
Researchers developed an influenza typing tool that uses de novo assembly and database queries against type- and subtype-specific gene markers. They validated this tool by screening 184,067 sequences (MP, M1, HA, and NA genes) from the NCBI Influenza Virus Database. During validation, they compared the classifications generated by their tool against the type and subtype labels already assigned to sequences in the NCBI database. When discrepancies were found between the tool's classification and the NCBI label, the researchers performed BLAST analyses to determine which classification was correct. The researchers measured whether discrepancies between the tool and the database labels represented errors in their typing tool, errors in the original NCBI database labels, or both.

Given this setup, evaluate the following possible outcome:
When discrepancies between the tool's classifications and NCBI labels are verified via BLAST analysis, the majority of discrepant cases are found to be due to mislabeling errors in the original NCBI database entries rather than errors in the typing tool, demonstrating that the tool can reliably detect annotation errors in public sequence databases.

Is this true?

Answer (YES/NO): YES